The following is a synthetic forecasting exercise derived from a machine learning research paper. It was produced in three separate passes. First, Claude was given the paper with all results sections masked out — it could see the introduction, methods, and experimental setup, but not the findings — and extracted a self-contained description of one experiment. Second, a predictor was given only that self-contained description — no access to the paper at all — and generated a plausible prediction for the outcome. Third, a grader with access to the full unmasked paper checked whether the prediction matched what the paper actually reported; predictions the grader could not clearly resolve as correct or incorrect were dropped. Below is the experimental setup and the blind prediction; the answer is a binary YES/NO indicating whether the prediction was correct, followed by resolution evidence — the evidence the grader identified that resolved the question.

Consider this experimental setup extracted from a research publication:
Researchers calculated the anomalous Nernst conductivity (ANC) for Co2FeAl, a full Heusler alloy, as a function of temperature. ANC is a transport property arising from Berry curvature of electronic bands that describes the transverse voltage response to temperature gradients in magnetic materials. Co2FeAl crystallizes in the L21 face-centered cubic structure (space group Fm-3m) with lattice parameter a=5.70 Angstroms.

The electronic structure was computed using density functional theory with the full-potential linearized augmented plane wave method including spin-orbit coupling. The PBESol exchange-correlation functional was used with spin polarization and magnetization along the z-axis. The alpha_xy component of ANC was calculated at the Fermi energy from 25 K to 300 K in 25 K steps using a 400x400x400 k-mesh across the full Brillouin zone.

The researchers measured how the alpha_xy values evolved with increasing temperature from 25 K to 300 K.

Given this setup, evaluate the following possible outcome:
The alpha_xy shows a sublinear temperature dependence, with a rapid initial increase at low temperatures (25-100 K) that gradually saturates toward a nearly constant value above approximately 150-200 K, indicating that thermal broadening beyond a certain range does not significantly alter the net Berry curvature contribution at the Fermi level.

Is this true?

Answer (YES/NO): NO